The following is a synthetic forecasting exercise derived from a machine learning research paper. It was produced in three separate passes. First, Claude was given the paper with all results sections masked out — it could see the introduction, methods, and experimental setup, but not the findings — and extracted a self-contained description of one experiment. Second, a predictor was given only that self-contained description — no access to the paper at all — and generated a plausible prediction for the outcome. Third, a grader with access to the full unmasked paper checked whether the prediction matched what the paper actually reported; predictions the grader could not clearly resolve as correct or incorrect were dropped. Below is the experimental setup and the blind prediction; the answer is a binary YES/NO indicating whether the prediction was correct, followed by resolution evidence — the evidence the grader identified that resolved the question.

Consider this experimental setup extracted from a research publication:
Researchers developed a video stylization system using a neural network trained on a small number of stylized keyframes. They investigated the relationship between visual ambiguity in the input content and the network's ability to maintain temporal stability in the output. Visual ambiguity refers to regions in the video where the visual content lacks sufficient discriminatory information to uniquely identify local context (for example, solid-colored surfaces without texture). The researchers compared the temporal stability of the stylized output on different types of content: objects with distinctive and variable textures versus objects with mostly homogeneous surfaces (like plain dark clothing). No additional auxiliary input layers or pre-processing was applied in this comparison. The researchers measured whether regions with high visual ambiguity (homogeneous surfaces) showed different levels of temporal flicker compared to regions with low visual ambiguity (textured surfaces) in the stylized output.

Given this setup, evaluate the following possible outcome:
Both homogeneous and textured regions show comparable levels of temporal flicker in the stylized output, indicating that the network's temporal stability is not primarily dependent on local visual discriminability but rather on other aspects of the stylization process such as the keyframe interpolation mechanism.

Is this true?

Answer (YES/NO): NO